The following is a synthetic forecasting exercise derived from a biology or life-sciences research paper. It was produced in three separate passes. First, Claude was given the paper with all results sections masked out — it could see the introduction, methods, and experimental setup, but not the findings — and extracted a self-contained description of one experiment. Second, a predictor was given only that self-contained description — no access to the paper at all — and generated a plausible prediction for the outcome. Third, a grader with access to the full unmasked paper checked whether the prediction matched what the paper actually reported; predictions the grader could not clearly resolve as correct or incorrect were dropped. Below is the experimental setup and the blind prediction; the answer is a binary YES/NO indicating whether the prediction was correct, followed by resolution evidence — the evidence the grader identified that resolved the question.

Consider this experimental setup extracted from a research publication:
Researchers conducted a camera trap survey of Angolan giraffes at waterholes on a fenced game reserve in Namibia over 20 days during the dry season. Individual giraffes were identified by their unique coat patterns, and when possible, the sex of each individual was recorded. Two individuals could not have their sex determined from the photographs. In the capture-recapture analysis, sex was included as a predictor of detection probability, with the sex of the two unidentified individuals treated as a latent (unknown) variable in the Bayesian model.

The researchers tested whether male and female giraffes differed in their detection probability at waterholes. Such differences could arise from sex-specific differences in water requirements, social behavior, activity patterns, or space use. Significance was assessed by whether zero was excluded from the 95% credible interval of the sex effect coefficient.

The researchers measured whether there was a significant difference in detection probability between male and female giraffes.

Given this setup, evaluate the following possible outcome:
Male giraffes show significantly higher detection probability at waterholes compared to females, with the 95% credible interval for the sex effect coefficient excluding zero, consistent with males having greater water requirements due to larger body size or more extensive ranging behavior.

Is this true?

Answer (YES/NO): NO